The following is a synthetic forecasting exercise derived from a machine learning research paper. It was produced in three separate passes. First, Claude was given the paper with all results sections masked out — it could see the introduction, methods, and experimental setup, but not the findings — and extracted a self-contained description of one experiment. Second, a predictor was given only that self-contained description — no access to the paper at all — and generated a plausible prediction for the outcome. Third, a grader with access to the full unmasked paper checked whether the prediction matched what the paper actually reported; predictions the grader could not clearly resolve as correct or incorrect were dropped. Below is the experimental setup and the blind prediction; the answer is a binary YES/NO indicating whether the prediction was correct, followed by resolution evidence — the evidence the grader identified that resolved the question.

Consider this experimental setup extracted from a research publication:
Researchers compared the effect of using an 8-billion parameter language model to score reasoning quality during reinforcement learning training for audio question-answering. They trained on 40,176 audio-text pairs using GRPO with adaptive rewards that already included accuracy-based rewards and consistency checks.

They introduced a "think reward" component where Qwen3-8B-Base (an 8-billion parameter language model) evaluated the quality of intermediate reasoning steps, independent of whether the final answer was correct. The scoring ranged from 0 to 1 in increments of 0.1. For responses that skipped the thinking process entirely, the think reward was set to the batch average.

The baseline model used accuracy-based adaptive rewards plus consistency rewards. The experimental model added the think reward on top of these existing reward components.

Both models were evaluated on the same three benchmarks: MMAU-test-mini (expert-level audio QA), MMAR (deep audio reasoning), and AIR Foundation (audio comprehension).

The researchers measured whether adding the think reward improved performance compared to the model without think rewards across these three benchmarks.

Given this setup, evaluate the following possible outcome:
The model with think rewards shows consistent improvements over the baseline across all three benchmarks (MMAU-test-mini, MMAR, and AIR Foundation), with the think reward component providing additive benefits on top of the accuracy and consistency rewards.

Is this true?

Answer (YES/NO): YES